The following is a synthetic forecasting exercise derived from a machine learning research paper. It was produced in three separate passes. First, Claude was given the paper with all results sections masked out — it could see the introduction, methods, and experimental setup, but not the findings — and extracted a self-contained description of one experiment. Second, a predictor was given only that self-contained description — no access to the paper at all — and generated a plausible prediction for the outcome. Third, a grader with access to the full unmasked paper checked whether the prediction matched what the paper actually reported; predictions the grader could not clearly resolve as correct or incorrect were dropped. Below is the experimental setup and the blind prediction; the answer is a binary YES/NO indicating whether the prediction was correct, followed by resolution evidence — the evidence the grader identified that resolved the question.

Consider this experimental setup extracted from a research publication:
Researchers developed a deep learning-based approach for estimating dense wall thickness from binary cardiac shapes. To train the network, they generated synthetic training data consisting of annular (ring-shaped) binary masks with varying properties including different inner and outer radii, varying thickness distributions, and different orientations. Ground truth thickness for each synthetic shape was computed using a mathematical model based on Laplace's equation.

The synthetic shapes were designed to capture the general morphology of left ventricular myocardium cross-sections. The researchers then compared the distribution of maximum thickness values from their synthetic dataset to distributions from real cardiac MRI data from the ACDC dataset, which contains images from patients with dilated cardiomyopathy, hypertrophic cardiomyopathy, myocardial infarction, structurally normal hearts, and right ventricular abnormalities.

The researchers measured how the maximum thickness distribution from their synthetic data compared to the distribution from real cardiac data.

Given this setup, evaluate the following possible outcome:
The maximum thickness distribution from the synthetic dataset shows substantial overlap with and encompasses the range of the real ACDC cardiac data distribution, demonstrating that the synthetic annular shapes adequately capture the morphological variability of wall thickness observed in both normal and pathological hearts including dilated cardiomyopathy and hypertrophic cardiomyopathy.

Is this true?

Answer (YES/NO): YES